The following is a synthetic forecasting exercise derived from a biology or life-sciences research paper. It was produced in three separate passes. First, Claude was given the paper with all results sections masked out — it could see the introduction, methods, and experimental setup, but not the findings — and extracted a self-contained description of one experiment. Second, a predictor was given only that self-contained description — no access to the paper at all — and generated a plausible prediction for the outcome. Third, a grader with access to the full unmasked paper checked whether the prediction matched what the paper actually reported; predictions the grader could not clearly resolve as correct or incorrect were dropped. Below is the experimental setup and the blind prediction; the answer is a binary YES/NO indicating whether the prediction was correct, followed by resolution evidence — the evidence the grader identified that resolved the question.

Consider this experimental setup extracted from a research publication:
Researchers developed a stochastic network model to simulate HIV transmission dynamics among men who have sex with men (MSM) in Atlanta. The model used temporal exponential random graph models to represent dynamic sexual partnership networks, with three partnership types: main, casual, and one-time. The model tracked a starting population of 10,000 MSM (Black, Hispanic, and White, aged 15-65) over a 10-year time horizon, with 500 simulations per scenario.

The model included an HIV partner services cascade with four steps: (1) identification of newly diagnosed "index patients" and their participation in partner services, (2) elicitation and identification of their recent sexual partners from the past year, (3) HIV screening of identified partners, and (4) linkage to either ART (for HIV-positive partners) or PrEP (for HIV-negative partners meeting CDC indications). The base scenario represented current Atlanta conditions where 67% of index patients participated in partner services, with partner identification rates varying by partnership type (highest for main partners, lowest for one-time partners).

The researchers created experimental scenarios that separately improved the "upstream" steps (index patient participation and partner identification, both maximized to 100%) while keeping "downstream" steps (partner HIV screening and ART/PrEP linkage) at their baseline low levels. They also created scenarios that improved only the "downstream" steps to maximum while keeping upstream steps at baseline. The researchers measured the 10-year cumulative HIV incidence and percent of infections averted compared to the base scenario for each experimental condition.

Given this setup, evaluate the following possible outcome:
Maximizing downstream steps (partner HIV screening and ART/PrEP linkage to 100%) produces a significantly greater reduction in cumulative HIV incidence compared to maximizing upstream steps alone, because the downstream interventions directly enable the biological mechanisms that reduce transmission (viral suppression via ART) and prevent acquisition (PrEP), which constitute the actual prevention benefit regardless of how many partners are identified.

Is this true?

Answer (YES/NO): NO